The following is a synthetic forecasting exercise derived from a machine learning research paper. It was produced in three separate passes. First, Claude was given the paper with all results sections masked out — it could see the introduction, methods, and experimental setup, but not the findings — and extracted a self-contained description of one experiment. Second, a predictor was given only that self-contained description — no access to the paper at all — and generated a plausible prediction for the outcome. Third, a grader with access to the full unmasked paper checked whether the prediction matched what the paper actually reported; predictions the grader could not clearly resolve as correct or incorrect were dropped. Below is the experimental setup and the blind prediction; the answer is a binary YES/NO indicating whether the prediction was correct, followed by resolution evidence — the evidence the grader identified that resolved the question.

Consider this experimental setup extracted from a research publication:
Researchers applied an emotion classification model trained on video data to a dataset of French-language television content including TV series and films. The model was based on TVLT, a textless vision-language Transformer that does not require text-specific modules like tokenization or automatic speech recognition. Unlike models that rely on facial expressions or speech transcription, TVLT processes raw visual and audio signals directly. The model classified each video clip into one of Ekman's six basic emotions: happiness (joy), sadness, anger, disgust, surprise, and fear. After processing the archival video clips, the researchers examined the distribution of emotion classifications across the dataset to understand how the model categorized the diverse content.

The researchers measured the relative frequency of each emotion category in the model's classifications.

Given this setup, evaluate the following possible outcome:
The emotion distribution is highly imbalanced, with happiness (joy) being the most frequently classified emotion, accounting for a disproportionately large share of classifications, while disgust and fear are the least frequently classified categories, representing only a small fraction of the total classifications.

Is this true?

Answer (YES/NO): NO